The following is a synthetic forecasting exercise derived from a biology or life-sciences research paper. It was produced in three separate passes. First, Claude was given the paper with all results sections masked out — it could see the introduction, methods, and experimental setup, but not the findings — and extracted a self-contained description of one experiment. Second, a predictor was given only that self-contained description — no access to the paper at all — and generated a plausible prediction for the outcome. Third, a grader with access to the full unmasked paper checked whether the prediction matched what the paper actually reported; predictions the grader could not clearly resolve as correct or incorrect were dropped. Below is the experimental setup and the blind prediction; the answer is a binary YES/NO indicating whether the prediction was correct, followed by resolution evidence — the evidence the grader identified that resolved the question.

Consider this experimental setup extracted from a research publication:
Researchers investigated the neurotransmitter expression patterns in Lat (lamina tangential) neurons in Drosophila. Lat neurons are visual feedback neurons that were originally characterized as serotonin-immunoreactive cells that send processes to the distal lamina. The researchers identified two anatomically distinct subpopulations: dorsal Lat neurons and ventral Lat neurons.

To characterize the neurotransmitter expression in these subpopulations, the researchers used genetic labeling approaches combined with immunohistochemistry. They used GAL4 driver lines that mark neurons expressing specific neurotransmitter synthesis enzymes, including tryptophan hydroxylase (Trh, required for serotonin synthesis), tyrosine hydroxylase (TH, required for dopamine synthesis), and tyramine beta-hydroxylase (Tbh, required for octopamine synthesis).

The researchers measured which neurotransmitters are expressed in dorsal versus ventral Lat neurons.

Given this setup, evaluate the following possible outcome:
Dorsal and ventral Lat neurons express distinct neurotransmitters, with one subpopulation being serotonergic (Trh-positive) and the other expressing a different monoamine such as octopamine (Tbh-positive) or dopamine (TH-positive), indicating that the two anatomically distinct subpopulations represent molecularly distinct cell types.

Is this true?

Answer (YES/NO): NO